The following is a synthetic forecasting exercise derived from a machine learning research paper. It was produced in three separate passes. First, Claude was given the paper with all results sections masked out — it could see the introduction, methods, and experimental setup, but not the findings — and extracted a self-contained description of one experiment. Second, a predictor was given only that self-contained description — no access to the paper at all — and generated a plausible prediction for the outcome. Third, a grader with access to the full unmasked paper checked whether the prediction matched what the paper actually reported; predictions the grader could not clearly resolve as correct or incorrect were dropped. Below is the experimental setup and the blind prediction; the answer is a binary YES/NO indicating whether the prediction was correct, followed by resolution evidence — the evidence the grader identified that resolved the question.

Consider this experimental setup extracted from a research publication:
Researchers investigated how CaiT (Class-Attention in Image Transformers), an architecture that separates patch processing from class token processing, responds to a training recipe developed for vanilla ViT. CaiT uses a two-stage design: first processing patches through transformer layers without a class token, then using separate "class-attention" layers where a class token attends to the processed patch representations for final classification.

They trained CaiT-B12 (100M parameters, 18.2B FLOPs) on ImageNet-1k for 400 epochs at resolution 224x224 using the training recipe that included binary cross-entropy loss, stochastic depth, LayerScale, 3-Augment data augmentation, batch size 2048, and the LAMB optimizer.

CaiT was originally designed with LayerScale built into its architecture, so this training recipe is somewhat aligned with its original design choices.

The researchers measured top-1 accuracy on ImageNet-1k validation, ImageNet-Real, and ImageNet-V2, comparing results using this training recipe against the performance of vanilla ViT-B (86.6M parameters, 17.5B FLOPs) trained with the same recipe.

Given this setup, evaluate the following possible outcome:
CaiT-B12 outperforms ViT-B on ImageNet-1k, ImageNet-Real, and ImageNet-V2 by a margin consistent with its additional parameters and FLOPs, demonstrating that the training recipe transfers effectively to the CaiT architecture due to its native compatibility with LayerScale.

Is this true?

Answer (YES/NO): NO